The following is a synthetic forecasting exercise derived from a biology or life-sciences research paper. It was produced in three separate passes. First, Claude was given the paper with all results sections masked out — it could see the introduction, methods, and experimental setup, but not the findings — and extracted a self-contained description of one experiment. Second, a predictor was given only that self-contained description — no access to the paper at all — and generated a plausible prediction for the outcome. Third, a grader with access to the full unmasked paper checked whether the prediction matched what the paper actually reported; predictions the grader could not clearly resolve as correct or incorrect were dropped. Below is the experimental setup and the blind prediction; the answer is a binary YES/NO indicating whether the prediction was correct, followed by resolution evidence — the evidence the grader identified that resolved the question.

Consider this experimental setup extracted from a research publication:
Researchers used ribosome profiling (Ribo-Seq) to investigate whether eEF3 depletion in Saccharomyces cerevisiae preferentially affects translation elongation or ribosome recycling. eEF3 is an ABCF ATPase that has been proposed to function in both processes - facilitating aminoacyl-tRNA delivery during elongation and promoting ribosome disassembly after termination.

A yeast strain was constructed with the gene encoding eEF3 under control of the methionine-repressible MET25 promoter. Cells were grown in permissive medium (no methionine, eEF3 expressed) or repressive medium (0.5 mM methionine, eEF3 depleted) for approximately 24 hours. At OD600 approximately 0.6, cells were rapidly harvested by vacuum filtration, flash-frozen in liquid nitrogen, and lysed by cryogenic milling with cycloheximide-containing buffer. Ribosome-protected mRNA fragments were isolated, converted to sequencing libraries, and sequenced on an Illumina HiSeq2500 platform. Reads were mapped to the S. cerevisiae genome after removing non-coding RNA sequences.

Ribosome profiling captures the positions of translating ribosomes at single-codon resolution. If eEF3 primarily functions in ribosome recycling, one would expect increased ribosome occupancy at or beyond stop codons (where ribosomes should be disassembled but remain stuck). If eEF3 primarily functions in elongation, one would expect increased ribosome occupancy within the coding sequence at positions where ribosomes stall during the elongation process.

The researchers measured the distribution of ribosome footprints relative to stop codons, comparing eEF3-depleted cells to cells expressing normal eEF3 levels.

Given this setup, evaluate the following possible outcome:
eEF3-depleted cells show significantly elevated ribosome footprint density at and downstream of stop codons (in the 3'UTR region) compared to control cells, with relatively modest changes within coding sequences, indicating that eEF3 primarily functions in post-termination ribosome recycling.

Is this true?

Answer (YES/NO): NO